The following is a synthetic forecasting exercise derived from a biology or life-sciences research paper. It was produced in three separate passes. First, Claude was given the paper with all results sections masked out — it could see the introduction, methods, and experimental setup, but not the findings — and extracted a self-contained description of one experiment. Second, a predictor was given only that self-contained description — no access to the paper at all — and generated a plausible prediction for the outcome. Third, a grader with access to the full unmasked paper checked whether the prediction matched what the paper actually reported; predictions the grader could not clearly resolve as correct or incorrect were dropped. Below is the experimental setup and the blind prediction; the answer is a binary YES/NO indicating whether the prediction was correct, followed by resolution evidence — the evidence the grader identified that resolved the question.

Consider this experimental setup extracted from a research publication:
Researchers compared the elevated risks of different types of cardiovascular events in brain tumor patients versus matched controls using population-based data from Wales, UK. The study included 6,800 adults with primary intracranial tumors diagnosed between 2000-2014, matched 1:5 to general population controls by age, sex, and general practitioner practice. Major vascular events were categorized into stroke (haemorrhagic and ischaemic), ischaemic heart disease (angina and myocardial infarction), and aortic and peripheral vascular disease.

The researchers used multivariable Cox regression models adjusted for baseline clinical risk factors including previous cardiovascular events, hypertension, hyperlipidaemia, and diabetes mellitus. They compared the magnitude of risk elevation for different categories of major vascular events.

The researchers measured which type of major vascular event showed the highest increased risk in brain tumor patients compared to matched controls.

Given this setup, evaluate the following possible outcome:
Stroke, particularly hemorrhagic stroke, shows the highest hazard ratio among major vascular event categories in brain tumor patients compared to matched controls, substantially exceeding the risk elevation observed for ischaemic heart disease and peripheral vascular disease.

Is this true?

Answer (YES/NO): YES